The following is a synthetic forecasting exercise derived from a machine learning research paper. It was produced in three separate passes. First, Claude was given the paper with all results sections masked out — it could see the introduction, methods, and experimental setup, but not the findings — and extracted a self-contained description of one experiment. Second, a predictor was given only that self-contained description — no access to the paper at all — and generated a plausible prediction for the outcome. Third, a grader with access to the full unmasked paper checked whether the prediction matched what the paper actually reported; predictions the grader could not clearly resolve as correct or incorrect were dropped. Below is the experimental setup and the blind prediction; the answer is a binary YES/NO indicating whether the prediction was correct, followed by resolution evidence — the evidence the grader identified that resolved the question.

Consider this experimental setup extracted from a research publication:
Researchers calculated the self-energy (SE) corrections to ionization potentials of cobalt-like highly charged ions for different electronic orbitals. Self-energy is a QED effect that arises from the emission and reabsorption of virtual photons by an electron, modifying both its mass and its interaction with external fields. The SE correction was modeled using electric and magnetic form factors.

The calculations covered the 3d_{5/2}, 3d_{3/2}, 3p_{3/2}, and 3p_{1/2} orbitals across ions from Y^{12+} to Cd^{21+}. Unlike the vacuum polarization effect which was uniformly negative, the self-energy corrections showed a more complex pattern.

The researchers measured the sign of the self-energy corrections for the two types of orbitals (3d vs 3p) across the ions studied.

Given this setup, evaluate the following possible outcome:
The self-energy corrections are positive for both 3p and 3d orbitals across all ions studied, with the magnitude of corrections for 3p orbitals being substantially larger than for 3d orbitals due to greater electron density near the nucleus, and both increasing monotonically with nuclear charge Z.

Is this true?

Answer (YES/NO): NO